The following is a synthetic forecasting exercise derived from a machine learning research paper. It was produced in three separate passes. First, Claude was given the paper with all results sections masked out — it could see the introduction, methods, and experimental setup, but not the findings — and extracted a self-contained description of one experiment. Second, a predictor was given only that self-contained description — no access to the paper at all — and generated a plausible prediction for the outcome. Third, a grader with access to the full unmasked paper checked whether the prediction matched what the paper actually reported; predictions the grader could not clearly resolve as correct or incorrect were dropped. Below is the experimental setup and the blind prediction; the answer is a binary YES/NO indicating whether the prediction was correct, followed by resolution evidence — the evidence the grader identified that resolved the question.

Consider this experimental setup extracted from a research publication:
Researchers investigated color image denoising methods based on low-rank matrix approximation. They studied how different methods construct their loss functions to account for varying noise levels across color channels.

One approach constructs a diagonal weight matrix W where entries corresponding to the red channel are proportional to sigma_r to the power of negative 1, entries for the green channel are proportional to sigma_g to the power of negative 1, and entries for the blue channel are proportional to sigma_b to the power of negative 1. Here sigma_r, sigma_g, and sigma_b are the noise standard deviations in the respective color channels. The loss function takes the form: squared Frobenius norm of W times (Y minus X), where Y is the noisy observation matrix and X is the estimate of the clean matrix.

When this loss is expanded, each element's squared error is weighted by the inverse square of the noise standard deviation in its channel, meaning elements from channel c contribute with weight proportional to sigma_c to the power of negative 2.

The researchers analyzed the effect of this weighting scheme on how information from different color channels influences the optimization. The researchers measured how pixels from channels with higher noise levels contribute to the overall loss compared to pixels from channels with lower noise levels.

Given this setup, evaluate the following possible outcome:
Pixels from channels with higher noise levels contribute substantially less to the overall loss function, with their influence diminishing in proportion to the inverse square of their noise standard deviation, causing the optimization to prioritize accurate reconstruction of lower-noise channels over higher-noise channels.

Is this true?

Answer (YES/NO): YES